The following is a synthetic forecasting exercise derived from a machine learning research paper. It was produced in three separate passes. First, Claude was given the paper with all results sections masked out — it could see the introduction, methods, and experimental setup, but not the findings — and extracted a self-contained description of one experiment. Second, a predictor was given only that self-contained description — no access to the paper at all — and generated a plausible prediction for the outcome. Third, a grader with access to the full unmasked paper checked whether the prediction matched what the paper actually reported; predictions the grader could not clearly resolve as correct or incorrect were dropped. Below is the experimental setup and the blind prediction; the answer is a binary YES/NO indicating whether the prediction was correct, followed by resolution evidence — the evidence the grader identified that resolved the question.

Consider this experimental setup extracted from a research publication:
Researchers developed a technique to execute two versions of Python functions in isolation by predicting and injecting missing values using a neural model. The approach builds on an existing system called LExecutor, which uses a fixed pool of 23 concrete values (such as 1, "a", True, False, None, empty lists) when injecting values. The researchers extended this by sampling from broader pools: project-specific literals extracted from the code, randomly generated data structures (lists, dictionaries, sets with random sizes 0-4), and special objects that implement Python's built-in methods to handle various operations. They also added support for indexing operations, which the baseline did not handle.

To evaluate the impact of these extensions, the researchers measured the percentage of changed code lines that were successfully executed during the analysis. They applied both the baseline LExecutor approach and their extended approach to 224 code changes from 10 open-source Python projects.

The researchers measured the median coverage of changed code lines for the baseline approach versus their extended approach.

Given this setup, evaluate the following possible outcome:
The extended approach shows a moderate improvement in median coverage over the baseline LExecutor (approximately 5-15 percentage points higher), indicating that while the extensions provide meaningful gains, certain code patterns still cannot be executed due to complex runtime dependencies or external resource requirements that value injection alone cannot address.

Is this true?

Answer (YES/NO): NO